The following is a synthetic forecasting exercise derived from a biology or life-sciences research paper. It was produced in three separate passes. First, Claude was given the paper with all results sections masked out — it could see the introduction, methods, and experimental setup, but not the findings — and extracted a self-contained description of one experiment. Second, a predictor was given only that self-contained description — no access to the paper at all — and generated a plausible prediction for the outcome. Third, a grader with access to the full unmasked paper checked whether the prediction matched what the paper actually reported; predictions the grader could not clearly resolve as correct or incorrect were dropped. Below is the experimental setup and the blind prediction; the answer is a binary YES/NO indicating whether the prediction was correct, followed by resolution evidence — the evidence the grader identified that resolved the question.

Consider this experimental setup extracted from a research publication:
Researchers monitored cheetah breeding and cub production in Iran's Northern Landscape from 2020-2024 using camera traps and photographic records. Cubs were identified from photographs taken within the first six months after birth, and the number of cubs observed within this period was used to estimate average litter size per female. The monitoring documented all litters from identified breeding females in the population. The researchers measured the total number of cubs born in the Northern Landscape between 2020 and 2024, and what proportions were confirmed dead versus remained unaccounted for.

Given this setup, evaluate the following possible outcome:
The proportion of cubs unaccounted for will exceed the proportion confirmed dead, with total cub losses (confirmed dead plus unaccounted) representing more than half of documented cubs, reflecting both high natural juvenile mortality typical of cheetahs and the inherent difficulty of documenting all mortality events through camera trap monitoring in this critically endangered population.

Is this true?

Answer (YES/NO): YES